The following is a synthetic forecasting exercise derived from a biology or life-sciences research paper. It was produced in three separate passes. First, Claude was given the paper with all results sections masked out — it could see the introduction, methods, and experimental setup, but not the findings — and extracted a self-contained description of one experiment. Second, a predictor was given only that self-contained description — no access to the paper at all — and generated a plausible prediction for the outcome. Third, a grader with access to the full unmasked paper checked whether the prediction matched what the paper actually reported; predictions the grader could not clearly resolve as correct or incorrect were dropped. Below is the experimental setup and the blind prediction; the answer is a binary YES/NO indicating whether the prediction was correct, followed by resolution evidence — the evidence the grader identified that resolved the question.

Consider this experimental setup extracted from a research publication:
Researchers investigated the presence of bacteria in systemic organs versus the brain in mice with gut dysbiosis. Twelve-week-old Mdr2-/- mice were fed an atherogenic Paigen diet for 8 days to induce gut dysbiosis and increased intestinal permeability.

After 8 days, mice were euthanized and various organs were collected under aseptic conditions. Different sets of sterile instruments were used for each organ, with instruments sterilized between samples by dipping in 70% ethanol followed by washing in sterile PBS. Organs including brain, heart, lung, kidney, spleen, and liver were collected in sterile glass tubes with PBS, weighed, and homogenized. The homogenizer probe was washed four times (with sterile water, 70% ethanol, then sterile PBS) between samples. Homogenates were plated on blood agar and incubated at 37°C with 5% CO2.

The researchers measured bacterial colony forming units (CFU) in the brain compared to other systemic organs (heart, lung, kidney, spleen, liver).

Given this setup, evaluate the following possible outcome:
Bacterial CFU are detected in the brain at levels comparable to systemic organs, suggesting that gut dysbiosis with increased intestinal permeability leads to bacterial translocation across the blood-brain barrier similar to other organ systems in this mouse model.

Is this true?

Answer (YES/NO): NO